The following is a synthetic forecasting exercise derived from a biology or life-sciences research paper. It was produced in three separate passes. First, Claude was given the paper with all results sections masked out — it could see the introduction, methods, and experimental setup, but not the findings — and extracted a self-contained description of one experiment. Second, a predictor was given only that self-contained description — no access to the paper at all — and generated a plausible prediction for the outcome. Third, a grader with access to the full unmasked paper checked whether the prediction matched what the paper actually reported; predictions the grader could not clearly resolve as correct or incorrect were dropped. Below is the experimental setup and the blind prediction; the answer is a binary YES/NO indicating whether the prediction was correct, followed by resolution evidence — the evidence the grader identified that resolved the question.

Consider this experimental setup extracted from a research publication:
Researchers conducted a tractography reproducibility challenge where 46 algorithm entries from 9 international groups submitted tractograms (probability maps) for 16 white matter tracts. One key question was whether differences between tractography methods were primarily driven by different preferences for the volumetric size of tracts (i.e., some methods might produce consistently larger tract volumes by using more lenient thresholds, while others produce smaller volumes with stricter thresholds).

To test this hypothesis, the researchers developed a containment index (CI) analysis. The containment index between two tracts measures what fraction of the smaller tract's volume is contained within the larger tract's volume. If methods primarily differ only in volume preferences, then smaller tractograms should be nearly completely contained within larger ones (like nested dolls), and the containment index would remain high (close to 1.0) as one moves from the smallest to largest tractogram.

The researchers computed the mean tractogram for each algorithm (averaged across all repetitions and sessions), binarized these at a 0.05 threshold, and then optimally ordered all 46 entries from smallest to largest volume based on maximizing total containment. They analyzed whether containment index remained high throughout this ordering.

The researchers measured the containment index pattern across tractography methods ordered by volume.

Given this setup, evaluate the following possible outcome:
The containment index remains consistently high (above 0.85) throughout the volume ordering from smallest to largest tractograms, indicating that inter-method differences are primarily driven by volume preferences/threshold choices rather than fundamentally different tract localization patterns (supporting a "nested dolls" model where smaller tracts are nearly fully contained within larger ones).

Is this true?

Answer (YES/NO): NO